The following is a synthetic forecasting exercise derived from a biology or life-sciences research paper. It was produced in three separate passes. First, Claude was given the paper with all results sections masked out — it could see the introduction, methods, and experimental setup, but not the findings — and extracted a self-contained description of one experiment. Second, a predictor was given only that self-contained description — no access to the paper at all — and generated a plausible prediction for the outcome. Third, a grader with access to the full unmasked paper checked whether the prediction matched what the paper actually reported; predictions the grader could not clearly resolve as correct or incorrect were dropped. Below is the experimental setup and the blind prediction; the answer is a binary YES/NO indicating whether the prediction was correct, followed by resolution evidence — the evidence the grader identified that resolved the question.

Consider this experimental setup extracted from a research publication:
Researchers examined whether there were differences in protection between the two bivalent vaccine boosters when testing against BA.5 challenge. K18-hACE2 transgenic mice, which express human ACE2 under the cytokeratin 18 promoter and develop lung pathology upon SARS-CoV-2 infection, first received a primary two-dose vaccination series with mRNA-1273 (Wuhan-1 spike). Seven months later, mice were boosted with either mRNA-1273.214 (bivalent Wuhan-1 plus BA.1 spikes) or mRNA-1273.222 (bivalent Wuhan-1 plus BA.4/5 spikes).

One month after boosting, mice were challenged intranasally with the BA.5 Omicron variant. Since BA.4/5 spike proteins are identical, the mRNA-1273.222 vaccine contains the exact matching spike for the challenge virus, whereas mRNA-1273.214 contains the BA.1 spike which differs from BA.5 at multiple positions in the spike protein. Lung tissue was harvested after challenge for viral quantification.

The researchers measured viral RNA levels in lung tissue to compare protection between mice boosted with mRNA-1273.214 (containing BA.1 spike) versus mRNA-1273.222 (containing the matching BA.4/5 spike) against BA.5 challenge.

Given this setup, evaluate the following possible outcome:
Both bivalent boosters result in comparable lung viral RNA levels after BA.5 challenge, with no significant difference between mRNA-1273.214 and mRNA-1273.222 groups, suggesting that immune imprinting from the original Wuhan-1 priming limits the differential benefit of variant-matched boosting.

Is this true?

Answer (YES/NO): NO